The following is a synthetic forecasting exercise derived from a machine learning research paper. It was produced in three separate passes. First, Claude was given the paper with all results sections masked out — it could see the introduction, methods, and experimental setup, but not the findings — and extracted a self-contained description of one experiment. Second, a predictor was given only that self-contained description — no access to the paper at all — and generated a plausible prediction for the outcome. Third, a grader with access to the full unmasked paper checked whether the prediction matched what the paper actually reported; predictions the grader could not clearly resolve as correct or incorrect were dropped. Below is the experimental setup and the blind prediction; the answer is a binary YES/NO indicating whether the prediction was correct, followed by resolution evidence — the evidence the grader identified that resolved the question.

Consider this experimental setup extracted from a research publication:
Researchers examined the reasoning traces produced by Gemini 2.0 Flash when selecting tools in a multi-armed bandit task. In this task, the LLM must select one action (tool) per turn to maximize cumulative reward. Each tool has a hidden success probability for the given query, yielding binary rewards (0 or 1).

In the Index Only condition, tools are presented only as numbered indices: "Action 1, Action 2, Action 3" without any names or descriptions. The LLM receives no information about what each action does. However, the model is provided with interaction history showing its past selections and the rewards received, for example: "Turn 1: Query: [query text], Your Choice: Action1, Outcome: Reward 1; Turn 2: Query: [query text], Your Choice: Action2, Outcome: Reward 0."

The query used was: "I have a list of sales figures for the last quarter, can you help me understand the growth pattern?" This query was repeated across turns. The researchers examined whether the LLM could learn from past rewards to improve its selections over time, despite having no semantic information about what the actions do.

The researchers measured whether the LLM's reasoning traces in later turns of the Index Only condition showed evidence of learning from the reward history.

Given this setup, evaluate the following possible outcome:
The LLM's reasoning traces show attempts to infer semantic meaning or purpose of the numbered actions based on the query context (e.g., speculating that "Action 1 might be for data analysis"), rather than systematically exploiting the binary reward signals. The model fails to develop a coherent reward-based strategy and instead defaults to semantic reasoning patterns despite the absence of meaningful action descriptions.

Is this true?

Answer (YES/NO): NO